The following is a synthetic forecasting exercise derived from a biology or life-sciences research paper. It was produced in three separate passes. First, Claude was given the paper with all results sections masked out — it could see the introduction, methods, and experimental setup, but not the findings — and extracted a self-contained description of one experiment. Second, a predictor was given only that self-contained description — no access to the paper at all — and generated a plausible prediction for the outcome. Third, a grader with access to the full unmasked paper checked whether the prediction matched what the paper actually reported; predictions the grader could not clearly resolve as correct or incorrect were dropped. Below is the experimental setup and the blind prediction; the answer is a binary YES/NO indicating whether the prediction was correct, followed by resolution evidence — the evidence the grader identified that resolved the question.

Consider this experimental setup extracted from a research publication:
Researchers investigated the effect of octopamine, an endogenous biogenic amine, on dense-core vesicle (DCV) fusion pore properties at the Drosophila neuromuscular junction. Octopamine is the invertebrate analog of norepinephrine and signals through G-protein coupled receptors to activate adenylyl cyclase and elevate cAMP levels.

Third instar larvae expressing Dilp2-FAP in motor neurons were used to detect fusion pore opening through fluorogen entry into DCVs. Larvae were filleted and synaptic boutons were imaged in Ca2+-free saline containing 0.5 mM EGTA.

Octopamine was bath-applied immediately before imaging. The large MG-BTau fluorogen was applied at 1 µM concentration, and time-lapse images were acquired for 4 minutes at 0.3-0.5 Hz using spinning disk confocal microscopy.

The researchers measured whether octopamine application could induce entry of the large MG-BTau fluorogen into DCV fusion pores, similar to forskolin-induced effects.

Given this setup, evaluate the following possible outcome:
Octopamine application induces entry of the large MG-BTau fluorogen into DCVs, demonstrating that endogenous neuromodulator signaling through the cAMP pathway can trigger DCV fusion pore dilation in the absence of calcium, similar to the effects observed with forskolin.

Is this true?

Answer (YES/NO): YES